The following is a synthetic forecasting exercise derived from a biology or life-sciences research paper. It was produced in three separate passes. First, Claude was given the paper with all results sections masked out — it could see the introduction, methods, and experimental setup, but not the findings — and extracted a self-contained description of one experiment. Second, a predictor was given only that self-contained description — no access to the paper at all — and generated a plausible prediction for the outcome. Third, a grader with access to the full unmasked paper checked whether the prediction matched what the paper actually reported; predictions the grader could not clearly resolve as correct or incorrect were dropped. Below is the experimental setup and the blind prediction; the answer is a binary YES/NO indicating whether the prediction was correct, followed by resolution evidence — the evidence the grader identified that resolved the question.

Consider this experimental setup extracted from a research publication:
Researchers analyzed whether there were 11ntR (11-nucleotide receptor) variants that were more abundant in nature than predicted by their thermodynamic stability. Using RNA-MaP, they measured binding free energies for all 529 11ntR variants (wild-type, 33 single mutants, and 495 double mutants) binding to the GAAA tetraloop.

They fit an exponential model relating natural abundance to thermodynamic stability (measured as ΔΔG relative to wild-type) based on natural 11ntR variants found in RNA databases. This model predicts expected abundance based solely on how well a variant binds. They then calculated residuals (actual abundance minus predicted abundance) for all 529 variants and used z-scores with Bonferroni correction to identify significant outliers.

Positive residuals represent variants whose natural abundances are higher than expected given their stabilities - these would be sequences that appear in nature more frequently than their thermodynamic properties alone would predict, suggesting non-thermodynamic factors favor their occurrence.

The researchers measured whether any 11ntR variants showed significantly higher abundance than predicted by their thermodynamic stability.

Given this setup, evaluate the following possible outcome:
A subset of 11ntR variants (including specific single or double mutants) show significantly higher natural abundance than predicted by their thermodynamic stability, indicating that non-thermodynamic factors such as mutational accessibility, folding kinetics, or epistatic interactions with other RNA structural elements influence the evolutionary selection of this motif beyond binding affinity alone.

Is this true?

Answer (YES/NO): NO